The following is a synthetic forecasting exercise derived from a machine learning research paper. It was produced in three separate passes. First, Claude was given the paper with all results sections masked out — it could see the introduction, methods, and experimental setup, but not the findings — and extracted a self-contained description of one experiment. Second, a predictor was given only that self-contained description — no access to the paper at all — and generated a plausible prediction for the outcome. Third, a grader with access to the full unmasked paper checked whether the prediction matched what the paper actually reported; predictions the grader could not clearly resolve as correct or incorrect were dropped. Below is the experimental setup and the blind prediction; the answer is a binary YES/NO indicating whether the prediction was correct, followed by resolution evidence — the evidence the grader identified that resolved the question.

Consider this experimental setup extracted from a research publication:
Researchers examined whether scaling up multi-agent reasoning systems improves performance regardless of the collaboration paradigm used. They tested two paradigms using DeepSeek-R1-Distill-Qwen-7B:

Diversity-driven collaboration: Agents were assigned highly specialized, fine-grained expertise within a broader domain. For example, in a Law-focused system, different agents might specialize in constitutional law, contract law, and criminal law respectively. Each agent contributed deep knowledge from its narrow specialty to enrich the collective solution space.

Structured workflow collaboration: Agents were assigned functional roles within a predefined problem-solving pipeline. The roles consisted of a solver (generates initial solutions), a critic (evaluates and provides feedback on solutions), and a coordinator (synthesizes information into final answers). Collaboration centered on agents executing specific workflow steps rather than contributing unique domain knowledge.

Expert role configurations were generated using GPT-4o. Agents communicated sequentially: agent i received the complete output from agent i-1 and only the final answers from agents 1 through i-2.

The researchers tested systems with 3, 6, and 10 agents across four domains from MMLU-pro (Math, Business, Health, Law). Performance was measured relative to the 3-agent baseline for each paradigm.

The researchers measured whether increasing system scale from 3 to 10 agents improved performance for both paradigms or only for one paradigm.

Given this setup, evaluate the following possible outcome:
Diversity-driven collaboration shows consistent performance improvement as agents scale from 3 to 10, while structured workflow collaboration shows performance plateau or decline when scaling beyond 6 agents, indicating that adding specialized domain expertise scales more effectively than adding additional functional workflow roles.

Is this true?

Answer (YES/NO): NO